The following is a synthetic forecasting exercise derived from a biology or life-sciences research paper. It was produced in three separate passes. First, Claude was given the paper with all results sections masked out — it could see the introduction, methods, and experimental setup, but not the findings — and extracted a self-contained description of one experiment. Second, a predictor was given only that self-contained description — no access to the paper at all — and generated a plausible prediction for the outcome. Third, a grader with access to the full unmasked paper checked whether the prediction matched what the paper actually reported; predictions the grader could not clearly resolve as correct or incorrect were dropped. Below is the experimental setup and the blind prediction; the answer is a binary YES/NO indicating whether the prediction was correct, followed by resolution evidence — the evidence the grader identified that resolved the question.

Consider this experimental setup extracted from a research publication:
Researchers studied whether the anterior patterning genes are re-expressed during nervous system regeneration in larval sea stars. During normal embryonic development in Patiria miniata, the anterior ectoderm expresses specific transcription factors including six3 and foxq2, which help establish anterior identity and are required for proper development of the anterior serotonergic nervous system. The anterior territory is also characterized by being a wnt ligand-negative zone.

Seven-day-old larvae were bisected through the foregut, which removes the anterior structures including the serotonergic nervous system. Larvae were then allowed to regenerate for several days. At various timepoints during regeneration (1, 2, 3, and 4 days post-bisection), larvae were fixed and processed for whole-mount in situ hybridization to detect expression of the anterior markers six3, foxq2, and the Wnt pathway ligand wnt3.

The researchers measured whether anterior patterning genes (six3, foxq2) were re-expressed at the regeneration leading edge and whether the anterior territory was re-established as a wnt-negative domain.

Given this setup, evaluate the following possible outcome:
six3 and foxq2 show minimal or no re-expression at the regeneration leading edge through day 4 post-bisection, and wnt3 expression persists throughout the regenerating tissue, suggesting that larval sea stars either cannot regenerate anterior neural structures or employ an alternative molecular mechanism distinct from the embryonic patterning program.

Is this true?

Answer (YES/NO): NO